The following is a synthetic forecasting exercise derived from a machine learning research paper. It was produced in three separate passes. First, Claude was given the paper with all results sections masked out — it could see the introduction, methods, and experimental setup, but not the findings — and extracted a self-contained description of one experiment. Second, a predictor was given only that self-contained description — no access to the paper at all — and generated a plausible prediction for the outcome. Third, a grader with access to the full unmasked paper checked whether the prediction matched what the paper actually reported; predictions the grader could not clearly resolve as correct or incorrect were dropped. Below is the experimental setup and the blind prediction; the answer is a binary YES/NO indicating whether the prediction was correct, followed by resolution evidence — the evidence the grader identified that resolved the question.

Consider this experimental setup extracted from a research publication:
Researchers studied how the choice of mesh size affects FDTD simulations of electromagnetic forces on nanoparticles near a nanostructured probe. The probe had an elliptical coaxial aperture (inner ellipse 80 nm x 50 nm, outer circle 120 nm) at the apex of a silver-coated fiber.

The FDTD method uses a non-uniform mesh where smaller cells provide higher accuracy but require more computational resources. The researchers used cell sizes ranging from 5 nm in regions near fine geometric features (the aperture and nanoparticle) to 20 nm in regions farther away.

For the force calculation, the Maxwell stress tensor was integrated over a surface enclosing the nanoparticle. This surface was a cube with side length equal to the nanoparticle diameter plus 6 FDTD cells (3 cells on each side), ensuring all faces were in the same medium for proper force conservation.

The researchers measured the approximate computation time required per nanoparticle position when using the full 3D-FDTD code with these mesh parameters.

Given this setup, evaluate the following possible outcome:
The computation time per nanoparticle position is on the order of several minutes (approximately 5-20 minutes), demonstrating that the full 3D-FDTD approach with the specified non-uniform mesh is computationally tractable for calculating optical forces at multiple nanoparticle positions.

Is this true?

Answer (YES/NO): NO